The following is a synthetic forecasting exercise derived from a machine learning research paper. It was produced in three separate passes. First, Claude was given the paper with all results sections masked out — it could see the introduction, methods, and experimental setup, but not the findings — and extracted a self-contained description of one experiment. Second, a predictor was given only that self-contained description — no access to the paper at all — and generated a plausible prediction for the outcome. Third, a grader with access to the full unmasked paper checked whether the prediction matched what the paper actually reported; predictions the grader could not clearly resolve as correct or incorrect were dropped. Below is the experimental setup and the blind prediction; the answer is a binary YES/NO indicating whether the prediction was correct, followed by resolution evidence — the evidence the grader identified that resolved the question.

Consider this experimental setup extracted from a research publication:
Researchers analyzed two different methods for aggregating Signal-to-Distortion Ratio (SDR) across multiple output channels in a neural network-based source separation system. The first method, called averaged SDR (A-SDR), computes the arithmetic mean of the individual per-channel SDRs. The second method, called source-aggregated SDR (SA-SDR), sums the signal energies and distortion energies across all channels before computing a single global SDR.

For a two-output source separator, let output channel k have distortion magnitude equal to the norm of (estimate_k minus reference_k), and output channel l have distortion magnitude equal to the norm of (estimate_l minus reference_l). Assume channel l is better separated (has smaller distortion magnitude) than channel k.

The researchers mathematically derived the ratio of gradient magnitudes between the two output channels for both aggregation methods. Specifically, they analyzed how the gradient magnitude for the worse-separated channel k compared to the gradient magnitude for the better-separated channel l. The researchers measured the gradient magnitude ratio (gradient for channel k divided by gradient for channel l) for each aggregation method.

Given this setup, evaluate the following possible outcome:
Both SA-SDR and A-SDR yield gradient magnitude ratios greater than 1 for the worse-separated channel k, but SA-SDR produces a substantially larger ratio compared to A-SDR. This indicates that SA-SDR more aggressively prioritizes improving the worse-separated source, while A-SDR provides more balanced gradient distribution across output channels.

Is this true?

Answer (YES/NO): NO